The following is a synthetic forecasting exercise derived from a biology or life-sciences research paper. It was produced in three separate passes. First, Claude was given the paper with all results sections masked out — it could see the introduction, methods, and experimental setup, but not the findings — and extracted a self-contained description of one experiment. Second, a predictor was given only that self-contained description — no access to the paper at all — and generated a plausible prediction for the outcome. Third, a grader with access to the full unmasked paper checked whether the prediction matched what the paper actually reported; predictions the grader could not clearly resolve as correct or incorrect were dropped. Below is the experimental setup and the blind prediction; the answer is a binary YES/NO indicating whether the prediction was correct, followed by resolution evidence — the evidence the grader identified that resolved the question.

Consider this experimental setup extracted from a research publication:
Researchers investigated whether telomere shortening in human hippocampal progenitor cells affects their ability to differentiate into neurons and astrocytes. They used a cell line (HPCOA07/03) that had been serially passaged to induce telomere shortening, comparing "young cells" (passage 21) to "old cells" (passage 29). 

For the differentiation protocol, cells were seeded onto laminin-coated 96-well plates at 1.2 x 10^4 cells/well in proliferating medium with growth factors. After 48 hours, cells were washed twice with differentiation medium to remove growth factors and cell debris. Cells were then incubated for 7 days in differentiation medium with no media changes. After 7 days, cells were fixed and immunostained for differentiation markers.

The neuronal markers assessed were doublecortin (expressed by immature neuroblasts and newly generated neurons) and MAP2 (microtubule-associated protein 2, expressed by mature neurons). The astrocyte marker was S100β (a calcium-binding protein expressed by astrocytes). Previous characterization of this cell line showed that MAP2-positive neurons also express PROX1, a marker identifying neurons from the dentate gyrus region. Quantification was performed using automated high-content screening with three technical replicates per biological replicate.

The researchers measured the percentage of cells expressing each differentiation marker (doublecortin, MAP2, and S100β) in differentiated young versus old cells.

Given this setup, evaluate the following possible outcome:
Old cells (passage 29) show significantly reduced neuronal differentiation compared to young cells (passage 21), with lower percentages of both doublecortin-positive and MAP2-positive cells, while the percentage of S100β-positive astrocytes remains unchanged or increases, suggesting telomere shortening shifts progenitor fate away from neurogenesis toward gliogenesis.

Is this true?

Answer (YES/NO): NO